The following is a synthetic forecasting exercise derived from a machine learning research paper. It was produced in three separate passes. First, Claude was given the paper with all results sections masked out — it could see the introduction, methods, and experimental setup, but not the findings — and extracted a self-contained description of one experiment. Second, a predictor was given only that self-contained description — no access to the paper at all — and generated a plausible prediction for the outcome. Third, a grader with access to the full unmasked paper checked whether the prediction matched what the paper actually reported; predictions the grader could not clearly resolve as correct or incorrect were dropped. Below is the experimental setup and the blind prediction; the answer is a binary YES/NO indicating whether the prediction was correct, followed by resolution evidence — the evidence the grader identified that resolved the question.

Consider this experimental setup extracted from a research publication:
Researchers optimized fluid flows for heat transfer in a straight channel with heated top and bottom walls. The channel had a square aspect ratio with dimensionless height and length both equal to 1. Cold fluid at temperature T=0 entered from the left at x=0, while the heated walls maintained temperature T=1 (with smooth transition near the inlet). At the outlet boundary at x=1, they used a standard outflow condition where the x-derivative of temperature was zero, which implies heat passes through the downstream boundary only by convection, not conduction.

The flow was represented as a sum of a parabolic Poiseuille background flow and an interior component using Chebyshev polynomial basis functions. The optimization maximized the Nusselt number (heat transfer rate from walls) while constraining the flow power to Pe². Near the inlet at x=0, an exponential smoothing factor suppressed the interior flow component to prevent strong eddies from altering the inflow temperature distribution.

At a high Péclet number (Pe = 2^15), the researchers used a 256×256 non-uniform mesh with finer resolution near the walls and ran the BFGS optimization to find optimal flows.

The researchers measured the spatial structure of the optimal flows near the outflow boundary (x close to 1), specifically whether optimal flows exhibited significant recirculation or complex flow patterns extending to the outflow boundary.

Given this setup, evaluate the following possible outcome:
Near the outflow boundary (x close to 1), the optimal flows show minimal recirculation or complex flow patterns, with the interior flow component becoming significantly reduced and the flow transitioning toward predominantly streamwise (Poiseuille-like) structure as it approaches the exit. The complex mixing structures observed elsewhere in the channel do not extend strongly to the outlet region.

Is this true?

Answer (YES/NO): YES